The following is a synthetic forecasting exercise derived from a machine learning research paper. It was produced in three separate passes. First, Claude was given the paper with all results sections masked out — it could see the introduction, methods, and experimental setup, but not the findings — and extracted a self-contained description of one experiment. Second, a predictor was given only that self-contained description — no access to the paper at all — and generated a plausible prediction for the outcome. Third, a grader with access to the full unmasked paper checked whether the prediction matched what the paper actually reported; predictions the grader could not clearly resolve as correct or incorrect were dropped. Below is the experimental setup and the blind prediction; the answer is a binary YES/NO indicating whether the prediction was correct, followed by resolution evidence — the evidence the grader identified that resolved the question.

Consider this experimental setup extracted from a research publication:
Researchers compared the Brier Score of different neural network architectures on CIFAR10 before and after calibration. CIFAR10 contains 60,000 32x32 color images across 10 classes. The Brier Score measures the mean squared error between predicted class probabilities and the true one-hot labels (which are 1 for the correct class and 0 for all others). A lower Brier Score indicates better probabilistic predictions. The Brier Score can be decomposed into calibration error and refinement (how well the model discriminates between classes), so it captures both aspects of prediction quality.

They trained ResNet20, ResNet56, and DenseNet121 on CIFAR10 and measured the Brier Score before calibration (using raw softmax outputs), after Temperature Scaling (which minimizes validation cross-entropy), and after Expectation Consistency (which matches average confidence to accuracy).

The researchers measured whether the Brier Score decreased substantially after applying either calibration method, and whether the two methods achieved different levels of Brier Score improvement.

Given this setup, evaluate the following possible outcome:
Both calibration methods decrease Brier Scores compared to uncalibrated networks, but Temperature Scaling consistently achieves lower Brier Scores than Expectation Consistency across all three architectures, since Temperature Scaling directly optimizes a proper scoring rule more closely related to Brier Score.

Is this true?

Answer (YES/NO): NO